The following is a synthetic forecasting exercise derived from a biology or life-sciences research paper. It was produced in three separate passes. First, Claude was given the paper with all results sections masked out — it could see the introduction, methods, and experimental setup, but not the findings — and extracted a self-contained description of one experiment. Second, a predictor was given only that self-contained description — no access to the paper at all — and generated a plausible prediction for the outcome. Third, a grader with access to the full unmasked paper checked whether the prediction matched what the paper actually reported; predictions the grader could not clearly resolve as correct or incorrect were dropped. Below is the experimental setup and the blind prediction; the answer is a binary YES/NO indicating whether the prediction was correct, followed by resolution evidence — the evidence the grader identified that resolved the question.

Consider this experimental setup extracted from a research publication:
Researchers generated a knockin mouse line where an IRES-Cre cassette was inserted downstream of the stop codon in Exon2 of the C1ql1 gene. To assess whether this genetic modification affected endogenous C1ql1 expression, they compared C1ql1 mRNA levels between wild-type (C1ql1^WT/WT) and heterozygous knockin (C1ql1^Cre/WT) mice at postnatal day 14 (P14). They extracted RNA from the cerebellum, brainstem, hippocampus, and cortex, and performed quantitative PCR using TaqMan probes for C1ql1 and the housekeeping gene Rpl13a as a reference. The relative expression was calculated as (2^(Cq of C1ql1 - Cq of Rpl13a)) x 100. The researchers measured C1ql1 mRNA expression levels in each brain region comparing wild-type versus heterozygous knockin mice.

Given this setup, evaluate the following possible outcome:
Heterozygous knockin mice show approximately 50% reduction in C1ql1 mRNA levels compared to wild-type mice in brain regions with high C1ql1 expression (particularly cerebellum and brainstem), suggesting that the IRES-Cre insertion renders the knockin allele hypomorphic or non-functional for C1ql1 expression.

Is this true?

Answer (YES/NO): YES